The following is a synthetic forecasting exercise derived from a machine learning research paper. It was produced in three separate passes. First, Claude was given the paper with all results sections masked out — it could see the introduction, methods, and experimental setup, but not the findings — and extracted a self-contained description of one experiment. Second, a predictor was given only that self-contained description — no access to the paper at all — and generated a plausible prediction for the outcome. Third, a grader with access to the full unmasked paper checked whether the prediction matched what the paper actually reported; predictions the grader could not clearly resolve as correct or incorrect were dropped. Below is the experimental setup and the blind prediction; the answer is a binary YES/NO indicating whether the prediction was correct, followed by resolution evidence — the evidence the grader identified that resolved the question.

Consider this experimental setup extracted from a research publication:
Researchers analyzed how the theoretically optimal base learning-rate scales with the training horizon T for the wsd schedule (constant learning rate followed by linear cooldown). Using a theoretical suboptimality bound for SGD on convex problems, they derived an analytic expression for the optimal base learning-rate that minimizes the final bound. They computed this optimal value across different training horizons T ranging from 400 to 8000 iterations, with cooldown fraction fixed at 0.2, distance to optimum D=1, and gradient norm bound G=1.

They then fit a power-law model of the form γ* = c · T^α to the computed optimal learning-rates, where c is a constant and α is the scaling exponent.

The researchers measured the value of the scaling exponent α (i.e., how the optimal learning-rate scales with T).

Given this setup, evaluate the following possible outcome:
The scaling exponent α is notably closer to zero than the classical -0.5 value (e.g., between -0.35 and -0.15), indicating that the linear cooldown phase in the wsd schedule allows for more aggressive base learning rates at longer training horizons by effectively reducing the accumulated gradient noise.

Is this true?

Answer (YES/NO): NO